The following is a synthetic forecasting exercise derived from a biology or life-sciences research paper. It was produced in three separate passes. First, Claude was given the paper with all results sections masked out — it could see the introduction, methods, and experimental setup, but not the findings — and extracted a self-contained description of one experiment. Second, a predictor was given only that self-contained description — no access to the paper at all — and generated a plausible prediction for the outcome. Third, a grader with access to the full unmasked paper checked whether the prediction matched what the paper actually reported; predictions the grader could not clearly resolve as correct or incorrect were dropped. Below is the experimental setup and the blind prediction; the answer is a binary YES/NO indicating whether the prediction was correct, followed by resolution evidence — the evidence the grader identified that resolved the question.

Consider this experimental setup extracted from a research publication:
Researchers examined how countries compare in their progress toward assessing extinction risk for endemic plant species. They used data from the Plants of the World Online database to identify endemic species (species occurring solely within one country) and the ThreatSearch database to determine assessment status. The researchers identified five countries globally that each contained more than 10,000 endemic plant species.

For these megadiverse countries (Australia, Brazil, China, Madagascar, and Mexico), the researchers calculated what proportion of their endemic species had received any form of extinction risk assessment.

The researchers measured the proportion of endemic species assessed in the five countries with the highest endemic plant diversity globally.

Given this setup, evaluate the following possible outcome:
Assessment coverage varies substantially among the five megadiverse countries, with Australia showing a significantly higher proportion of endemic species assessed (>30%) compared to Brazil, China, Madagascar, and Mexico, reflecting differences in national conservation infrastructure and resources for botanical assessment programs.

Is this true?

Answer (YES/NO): NO